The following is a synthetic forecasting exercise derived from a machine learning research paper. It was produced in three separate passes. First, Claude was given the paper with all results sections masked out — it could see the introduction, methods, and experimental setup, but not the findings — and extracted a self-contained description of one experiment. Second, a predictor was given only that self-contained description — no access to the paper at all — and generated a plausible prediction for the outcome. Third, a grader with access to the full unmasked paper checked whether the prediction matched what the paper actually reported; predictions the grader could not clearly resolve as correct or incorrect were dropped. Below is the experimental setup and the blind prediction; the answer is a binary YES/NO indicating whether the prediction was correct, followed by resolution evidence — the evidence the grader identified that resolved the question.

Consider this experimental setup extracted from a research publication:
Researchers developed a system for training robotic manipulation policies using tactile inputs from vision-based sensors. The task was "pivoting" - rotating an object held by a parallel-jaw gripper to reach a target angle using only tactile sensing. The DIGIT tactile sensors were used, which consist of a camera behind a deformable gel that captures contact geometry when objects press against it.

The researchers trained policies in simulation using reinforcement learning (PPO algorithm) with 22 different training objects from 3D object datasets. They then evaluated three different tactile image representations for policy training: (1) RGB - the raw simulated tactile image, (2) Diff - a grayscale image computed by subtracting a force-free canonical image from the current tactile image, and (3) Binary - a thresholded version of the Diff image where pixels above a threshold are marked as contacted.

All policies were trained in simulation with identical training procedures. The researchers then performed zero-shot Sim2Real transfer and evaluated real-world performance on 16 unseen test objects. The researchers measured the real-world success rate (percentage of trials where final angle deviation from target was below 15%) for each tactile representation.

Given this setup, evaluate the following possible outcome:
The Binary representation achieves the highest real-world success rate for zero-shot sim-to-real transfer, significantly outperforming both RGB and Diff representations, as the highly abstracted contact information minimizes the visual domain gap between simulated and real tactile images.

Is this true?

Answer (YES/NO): YES